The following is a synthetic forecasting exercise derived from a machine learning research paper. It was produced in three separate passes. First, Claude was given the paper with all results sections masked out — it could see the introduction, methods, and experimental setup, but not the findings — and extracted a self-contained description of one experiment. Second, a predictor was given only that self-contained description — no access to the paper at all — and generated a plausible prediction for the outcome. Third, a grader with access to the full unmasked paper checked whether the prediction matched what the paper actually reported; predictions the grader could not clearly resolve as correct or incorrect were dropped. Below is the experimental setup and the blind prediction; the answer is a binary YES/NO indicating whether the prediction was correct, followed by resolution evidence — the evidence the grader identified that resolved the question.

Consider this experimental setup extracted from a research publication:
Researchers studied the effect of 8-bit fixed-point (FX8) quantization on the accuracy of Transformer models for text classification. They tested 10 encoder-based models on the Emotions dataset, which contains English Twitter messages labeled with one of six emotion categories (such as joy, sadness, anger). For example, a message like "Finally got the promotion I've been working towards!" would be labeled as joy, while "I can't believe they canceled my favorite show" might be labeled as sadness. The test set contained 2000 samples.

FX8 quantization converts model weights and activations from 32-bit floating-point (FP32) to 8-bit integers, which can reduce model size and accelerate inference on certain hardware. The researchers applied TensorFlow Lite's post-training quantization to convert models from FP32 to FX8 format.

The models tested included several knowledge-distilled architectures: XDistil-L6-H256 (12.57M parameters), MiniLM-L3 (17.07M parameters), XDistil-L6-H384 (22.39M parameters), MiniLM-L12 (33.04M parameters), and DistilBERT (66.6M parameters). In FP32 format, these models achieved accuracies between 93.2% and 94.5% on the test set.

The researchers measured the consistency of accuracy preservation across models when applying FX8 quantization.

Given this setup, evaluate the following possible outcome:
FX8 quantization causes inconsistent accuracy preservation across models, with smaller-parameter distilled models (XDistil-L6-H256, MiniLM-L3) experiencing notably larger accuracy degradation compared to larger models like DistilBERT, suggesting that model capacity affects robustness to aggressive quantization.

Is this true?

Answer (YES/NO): NO